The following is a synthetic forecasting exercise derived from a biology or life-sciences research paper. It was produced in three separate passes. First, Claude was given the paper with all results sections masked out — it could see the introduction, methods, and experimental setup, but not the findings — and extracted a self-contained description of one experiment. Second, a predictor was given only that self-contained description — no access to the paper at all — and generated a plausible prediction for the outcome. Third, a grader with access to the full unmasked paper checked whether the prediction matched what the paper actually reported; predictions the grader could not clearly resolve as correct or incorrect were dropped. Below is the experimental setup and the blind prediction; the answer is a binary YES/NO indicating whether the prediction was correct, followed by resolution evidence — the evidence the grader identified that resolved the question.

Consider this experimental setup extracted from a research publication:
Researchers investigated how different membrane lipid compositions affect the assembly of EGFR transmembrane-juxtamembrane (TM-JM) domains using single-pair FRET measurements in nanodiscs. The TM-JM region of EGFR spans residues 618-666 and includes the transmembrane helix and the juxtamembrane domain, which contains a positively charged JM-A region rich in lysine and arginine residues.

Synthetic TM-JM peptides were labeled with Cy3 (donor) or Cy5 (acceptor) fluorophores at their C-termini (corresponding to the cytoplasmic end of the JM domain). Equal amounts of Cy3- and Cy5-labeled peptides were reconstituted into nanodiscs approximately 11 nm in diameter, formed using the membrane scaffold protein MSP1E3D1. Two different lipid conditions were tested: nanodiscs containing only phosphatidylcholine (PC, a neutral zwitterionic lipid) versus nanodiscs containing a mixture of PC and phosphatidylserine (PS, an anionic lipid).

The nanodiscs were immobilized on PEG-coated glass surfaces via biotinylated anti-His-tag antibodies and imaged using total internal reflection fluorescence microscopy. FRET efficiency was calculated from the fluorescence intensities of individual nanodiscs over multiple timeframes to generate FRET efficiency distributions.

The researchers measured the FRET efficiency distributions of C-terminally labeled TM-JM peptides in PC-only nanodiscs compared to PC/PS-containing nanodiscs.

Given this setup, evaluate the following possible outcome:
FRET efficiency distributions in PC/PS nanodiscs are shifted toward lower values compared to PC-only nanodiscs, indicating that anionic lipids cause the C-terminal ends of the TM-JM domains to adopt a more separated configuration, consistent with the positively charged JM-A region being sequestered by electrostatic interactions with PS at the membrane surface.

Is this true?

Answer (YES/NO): NO